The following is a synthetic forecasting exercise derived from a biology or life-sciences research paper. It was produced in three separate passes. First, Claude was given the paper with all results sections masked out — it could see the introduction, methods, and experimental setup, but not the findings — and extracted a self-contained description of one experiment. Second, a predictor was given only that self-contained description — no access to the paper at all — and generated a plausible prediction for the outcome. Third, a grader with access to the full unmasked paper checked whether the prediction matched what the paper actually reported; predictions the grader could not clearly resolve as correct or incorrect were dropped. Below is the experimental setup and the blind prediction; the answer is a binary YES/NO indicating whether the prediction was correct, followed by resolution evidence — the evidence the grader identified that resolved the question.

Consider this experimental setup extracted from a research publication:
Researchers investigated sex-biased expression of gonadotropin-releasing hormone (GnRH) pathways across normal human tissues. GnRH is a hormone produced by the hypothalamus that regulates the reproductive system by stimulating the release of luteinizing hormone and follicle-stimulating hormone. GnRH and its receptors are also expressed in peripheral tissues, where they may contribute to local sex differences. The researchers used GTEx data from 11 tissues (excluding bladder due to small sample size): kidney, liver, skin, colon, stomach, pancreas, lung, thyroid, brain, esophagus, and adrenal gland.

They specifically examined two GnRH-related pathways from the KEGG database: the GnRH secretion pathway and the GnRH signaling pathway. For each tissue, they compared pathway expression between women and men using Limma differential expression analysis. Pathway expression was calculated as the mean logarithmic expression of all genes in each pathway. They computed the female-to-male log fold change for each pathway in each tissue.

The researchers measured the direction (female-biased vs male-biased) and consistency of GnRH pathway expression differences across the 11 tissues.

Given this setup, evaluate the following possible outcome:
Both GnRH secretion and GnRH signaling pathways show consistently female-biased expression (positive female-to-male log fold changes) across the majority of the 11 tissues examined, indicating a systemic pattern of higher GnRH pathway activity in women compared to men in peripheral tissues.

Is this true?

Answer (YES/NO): NO